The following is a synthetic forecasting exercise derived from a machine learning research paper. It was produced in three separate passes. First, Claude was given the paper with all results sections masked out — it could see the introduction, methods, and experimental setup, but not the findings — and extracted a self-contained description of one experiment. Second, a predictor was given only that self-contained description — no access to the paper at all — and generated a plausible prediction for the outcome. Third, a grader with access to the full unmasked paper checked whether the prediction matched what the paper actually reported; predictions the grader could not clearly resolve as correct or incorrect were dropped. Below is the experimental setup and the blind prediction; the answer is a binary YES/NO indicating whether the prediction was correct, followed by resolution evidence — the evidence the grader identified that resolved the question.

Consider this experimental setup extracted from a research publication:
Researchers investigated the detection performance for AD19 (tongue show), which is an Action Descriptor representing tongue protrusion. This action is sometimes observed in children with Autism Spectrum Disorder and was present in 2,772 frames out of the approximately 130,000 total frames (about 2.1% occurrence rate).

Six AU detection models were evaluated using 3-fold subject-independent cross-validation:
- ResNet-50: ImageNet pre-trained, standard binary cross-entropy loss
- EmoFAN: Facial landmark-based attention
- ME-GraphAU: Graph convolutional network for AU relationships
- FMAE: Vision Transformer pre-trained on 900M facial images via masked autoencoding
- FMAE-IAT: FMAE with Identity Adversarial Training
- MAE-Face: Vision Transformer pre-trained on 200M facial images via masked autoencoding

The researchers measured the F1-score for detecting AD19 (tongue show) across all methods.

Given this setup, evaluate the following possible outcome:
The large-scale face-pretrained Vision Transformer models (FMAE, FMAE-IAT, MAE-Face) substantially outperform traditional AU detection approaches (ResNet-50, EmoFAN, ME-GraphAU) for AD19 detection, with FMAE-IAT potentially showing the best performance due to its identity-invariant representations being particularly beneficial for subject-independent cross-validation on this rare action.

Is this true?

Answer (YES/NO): NO